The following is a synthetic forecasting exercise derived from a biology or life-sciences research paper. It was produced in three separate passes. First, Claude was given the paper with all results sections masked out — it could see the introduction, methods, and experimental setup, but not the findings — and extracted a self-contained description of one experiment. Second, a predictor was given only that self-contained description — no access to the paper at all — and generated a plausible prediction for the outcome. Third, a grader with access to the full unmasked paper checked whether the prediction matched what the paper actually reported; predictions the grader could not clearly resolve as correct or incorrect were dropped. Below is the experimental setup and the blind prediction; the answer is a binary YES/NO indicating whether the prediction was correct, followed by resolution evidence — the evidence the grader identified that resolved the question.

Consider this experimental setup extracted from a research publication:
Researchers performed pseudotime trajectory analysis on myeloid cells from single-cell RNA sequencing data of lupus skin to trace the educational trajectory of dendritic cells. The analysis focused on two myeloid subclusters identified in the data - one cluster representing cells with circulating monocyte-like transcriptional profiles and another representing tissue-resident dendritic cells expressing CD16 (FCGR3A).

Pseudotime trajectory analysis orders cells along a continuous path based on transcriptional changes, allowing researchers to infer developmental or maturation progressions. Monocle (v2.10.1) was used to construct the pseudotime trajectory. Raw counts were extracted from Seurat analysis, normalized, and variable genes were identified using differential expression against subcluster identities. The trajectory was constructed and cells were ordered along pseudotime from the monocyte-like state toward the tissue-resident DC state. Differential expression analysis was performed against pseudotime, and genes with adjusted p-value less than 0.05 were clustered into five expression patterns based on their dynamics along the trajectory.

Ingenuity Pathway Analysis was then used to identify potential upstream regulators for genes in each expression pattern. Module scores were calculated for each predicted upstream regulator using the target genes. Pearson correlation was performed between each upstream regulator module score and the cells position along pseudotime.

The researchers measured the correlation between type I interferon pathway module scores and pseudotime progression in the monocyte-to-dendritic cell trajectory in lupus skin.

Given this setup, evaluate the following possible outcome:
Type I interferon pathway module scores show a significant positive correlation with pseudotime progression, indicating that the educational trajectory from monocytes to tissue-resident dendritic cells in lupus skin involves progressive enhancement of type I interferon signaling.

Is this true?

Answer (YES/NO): YES